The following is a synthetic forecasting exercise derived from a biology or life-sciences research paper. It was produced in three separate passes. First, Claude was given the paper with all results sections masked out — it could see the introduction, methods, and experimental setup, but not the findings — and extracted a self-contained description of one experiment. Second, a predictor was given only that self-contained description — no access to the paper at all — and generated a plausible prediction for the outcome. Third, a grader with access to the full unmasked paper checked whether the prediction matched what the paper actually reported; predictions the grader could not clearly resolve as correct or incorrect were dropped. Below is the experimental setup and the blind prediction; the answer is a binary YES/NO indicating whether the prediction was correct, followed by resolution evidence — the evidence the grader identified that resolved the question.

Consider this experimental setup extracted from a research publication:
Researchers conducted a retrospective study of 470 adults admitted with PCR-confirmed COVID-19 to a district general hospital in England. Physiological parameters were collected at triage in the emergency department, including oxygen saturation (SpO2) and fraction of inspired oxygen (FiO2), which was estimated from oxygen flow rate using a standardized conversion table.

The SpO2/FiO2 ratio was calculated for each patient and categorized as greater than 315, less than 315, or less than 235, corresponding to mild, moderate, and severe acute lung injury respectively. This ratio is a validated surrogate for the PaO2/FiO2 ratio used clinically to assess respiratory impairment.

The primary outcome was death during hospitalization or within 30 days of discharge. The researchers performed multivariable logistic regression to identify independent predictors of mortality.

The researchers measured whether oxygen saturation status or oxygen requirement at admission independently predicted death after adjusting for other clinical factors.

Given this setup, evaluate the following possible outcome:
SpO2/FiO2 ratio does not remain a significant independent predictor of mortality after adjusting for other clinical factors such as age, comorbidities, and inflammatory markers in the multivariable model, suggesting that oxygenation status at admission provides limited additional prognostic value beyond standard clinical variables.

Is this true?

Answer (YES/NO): YES